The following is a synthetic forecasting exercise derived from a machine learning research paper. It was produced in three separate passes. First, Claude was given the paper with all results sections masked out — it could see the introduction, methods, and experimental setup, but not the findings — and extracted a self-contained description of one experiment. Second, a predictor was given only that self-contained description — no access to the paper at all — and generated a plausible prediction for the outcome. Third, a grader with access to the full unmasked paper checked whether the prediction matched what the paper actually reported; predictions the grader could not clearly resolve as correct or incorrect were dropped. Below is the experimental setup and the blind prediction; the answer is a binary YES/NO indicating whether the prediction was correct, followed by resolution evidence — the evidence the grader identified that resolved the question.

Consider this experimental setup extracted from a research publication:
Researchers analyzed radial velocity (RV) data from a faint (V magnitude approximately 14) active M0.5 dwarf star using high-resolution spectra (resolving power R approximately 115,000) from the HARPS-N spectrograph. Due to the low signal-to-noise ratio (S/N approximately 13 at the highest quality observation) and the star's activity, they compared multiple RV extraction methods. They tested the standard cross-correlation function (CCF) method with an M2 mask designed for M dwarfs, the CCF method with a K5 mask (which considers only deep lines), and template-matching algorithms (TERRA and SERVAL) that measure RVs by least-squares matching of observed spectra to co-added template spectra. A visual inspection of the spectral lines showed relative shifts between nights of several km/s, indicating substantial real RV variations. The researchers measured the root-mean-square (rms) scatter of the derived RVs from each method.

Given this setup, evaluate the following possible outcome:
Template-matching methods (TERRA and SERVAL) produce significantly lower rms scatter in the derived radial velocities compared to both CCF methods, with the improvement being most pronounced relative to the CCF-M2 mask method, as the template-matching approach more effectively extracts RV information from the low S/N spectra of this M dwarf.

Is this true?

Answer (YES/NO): NO